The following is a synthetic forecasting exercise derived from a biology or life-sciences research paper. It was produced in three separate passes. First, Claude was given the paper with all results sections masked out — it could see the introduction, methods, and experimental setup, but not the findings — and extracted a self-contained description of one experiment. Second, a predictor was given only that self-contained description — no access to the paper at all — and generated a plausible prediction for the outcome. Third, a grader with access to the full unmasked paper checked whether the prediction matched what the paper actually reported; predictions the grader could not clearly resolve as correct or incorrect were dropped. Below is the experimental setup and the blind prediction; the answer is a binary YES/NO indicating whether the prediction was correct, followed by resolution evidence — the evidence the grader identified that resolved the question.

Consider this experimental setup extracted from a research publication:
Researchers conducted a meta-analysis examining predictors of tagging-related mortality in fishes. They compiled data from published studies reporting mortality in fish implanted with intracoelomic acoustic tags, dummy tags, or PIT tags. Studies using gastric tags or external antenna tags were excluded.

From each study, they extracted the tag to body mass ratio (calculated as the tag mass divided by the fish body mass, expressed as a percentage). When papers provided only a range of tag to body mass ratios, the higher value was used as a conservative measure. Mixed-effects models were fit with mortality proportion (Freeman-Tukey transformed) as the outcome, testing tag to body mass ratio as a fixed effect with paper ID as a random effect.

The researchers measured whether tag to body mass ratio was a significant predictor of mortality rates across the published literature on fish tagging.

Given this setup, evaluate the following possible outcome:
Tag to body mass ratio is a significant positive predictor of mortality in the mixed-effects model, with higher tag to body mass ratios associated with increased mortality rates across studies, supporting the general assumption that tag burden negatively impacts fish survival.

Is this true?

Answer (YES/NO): NO